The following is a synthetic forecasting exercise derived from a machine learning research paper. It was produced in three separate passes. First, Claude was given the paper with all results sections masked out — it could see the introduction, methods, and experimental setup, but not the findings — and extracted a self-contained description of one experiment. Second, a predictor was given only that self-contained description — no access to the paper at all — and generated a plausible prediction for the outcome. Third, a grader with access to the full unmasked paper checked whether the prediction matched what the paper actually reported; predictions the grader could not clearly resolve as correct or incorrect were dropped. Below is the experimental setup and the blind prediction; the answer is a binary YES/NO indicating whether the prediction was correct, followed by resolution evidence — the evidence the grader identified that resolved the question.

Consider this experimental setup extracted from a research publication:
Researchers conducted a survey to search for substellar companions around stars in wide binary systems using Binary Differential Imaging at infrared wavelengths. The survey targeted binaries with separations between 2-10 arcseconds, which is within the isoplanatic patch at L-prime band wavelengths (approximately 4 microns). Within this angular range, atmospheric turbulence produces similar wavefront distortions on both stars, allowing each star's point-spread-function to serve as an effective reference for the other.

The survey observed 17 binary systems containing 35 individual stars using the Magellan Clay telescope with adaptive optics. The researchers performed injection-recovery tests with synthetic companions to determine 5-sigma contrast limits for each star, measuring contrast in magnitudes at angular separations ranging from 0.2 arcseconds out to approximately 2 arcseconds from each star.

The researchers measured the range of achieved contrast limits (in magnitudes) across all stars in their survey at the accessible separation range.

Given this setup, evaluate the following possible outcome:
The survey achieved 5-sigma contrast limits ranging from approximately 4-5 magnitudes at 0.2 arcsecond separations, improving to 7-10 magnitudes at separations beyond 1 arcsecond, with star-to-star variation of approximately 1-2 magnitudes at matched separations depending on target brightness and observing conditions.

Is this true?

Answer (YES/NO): NO